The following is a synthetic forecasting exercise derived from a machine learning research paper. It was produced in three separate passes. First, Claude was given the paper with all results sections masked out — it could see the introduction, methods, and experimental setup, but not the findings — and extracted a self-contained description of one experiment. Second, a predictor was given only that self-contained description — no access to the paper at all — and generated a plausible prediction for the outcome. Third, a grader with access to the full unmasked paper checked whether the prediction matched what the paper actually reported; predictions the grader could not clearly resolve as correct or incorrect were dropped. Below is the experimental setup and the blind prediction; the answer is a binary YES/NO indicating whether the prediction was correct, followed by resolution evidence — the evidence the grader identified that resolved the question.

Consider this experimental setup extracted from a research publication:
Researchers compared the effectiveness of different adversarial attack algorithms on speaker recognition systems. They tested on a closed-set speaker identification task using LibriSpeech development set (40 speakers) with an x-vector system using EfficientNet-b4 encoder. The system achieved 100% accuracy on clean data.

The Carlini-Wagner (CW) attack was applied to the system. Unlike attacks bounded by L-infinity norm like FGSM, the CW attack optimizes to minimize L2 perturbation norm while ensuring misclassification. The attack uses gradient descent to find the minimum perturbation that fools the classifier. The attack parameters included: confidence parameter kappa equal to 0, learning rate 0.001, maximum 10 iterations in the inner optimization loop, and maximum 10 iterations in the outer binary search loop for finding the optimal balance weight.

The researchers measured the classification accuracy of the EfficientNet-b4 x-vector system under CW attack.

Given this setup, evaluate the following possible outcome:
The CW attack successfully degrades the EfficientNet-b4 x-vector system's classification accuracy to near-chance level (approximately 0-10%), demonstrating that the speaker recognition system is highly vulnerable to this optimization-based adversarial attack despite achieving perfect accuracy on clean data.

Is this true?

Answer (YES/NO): YES